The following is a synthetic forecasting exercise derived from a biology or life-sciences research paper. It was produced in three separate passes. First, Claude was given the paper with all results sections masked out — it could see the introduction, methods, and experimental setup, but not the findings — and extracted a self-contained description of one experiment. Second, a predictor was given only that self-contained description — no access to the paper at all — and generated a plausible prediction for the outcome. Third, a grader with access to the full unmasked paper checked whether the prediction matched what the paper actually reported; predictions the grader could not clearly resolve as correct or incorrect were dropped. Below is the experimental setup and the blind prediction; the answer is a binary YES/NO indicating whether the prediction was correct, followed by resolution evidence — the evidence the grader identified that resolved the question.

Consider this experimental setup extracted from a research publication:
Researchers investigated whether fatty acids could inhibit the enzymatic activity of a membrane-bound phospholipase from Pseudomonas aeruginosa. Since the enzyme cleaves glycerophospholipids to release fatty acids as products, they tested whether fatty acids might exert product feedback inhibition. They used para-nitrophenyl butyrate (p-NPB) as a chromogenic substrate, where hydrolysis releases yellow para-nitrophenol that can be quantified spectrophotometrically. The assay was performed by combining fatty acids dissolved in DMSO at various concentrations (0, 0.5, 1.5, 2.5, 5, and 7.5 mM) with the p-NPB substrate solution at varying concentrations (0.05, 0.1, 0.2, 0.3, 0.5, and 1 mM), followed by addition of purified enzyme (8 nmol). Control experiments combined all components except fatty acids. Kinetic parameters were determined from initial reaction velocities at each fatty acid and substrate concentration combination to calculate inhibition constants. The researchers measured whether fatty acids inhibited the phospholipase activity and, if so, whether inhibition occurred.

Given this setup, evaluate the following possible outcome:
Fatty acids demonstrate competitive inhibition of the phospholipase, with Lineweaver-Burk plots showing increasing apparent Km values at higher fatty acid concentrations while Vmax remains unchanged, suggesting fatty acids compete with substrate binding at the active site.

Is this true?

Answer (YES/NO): NO